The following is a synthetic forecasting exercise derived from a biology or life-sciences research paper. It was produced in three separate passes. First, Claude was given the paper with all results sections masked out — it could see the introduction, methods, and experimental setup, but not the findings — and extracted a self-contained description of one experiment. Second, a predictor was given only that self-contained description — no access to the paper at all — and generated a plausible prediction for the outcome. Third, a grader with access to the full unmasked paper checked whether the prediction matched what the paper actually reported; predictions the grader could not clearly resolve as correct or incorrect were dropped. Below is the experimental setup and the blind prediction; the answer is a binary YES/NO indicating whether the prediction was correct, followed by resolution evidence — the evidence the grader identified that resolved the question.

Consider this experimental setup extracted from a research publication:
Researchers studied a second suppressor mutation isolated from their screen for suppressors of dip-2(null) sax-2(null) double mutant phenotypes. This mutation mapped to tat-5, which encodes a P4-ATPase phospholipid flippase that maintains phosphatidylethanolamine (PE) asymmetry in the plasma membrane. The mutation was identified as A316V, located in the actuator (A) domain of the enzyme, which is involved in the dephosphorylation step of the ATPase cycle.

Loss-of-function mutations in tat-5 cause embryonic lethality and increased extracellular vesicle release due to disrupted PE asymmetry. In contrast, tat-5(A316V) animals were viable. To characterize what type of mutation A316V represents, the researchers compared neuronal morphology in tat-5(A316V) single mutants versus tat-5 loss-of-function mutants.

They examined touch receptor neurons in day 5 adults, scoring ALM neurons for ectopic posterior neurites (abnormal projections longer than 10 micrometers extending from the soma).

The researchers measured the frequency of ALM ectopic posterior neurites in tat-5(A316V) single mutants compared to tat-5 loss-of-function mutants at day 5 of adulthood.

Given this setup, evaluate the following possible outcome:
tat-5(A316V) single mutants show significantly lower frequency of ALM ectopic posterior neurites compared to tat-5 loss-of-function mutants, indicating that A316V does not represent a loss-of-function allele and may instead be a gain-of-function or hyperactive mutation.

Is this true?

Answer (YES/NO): YES